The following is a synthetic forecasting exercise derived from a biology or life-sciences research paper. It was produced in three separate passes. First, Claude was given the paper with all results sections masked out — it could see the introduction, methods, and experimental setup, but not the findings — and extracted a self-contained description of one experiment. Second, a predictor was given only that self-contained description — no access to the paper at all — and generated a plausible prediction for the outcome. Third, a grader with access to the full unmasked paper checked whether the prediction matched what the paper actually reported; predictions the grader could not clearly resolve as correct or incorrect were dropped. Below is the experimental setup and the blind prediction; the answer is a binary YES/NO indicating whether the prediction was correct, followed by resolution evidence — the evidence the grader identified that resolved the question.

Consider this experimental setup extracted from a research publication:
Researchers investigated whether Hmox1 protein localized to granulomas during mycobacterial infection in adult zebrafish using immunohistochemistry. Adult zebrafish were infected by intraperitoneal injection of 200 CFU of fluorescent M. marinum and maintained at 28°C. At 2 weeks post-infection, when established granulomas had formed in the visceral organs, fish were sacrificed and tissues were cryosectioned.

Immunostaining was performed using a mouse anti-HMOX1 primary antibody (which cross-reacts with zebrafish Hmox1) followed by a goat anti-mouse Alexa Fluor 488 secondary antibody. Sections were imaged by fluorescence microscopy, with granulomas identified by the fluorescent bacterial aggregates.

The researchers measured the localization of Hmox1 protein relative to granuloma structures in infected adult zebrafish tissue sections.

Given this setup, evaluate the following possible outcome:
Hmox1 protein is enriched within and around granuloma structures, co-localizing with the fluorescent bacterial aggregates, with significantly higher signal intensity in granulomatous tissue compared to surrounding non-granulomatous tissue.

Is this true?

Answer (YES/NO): NO